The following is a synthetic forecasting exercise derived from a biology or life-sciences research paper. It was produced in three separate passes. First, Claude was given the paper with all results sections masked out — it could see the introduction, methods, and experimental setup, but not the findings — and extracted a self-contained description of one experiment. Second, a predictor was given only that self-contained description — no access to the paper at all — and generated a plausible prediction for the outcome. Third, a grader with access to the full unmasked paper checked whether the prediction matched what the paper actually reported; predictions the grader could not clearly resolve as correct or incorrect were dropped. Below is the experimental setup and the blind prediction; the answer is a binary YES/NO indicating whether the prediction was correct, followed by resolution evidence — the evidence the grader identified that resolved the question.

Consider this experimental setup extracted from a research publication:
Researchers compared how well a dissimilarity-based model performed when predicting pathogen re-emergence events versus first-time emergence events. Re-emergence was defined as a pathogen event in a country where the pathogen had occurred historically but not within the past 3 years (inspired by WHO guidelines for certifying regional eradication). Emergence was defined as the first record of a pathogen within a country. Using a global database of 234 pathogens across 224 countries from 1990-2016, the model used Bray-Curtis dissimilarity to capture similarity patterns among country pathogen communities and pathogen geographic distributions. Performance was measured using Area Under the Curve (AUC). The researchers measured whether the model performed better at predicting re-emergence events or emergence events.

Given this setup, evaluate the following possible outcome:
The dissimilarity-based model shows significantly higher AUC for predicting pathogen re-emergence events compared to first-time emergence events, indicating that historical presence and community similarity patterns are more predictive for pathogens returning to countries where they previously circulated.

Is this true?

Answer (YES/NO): YES